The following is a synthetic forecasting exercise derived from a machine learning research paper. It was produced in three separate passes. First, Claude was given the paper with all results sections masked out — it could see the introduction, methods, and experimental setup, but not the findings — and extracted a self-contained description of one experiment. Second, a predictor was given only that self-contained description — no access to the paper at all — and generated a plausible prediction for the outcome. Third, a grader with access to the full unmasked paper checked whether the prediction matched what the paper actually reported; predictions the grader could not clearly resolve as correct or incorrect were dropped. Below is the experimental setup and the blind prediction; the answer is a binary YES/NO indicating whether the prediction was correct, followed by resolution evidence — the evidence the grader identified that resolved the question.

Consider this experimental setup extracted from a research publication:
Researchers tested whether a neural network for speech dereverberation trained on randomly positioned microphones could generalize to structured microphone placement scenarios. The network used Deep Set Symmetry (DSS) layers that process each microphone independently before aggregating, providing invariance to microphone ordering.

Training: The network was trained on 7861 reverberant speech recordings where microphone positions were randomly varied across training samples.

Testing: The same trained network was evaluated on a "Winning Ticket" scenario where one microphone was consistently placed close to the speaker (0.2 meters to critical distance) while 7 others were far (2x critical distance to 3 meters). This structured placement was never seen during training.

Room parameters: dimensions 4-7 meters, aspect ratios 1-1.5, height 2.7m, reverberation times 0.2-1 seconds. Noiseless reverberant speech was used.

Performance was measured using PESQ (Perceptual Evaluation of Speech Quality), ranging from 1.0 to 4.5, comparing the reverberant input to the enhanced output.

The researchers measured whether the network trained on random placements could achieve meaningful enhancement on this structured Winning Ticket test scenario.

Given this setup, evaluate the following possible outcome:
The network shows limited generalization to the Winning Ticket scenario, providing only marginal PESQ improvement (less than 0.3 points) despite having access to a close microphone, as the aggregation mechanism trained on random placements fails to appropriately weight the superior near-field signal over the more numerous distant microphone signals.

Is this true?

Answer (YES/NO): NO